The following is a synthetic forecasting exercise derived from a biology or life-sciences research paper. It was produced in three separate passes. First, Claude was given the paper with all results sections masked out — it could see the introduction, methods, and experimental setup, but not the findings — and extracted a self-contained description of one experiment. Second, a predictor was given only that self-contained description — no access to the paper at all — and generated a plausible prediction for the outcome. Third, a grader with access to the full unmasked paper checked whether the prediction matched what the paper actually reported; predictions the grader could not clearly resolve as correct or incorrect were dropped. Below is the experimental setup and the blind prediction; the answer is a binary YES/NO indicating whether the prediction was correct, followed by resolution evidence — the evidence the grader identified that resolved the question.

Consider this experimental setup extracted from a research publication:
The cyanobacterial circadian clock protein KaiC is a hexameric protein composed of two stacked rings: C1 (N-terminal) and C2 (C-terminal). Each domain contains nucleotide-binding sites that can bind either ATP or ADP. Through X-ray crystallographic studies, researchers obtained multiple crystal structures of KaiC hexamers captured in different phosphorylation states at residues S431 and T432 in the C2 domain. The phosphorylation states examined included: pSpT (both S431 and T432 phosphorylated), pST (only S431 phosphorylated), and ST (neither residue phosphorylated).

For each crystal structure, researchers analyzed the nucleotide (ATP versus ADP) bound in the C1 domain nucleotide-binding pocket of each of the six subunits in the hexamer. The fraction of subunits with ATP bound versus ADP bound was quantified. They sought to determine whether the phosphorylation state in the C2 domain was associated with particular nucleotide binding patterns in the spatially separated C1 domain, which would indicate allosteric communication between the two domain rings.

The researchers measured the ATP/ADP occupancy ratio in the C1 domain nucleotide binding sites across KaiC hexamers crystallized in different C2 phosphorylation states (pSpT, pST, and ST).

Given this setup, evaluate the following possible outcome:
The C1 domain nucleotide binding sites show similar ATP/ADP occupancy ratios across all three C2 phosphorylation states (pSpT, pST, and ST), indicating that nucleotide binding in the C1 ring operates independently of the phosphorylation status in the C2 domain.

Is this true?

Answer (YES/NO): NO